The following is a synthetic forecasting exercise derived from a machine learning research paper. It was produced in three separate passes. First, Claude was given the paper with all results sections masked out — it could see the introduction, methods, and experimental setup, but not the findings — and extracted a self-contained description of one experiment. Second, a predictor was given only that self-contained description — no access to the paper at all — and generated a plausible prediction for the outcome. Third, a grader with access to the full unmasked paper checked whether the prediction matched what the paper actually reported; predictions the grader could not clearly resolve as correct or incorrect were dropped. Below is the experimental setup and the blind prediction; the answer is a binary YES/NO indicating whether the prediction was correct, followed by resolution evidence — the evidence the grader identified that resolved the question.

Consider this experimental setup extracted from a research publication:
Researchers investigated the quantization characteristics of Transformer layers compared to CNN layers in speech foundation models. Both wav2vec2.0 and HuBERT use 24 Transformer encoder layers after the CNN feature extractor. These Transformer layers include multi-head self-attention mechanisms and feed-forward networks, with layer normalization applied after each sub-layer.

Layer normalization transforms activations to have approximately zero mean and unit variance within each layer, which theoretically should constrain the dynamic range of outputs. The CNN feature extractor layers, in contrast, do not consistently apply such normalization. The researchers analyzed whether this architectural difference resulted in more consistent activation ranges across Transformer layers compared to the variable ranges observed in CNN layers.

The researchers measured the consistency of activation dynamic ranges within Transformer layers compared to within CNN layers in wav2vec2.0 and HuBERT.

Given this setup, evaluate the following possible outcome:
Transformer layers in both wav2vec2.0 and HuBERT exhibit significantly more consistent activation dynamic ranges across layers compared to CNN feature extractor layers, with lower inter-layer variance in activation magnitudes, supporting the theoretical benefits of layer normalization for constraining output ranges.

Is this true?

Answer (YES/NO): YES